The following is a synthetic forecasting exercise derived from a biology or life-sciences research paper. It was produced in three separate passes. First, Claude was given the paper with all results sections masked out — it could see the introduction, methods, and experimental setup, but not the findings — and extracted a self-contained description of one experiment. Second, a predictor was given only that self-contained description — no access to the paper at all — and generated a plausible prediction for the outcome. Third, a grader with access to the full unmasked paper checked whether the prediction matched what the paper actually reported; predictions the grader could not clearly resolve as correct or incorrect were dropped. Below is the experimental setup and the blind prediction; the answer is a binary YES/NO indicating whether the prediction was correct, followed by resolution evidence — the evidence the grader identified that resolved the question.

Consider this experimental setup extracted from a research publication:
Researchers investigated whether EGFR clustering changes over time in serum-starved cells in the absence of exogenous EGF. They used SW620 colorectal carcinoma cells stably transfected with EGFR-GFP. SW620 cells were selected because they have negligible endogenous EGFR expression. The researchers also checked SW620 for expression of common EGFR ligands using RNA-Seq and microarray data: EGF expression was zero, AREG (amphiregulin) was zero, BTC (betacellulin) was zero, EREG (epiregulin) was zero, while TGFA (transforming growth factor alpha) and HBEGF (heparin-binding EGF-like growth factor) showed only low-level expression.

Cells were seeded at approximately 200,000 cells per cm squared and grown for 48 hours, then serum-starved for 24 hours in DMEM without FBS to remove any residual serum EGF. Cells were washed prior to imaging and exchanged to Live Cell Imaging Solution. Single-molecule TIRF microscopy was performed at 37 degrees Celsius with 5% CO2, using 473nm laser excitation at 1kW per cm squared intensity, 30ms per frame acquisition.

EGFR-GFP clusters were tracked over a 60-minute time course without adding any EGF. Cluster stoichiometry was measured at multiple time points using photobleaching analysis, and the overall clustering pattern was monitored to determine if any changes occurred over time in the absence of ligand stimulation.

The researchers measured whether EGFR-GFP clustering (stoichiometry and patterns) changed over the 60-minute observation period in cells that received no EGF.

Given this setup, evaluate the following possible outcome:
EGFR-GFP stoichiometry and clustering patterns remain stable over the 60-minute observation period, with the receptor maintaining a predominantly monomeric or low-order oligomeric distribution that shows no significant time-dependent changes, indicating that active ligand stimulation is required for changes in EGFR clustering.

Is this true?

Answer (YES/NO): NO